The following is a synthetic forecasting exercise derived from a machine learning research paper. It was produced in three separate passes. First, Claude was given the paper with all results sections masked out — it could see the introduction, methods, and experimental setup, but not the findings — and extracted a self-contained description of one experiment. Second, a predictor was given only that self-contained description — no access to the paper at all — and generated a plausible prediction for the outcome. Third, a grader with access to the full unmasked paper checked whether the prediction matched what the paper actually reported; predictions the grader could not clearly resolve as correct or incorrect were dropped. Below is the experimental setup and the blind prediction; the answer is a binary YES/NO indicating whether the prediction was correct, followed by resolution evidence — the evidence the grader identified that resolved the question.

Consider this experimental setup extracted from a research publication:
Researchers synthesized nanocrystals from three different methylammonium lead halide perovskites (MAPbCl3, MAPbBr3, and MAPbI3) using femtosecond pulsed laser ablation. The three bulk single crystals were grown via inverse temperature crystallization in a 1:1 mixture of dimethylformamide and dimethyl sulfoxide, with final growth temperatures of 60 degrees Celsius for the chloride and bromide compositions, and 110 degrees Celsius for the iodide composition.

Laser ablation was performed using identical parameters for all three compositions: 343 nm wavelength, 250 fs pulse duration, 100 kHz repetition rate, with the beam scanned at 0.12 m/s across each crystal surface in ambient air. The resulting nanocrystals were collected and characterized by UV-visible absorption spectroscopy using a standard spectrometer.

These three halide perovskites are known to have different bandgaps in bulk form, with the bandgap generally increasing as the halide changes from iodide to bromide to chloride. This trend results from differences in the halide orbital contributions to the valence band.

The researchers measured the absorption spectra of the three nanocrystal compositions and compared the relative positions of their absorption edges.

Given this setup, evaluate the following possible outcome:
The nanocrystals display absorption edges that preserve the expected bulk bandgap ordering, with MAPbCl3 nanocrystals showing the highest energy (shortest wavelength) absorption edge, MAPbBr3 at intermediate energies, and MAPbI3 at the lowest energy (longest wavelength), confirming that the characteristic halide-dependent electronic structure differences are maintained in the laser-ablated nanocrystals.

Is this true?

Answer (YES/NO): YES